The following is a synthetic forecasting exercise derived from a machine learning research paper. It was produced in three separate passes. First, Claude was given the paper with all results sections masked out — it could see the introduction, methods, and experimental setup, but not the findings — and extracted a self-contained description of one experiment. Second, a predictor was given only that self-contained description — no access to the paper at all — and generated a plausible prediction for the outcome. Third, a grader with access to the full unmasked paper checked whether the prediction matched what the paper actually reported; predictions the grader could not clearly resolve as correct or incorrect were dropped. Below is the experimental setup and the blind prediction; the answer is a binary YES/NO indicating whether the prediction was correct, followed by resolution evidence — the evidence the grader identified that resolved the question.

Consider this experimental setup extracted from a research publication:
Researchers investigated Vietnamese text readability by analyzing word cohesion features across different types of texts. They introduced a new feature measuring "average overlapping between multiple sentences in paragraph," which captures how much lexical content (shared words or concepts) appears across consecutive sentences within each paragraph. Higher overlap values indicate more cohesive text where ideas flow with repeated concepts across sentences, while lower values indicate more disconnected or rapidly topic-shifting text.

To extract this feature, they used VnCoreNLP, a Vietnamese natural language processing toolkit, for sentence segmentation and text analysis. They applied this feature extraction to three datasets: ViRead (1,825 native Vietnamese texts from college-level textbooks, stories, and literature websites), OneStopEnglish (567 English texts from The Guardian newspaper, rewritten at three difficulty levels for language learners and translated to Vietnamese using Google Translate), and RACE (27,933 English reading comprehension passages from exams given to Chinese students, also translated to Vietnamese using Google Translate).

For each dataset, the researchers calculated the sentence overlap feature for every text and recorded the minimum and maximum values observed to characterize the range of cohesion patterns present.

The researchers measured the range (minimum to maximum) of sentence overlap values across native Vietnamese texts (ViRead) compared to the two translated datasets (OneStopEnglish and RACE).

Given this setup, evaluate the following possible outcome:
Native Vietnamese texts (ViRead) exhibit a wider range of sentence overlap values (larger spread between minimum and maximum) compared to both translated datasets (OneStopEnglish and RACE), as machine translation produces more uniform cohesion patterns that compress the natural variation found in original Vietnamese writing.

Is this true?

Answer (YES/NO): YES